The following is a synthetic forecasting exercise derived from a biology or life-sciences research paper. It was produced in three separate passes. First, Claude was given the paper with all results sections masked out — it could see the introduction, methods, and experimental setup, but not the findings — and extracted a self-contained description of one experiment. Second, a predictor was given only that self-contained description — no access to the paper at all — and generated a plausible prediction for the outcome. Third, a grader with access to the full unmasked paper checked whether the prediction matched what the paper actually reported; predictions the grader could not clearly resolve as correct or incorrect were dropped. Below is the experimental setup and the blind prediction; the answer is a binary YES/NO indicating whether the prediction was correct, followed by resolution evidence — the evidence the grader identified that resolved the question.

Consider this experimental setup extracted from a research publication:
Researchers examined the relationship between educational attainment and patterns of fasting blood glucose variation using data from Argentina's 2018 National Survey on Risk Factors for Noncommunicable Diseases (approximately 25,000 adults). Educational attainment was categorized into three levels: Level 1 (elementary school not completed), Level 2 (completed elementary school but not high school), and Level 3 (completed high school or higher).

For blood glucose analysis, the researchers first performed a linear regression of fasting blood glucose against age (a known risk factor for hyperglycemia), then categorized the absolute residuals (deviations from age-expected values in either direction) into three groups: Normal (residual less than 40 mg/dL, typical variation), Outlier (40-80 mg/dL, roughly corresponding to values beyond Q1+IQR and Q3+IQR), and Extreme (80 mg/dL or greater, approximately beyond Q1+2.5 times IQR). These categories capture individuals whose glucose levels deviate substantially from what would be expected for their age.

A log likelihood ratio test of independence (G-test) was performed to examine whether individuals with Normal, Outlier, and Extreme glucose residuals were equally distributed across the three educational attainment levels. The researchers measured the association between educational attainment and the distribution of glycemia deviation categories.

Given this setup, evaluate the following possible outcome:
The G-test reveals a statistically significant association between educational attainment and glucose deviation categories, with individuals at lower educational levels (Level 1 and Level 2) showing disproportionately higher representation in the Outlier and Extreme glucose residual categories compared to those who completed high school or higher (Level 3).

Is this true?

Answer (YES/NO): YES